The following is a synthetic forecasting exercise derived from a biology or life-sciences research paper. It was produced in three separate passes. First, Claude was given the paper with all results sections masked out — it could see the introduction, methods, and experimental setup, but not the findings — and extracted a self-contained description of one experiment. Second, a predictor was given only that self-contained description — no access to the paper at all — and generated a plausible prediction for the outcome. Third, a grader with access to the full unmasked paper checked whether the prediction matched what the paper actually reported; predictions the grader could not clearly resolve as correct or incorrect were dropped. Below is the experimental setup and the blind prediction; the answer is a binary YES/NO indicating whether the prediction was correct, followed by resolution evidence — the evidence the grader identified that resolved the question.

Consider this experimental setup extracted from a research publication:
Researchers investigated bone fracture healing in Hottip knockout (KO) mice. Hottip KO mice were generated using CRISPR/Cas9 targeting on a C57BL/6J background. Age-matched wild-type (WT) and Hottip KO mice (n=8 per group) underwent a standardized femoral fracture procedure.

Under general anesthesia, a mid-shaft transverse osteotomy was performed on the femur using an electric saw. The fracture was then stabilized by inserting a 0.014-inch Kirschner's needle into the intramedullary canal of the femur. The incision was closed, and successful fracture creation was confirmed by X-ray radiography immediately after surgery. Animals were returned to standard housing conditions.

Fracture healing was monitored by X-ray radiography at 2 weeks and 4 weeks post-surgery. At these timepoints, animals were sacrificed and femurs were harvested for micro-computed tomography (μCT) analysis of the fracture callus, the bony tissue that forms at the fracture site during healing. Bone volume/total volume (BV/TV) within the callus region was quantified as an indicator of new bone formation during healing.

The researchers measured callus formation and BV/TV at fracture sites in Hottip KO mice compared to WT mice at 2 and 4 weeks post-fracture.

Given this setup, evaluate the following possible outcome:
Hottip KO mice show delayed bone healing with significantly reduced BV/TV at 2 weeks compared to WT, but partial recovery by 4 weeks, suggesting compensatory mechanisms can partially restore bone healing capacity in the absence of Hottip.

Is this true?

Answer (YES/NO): NO